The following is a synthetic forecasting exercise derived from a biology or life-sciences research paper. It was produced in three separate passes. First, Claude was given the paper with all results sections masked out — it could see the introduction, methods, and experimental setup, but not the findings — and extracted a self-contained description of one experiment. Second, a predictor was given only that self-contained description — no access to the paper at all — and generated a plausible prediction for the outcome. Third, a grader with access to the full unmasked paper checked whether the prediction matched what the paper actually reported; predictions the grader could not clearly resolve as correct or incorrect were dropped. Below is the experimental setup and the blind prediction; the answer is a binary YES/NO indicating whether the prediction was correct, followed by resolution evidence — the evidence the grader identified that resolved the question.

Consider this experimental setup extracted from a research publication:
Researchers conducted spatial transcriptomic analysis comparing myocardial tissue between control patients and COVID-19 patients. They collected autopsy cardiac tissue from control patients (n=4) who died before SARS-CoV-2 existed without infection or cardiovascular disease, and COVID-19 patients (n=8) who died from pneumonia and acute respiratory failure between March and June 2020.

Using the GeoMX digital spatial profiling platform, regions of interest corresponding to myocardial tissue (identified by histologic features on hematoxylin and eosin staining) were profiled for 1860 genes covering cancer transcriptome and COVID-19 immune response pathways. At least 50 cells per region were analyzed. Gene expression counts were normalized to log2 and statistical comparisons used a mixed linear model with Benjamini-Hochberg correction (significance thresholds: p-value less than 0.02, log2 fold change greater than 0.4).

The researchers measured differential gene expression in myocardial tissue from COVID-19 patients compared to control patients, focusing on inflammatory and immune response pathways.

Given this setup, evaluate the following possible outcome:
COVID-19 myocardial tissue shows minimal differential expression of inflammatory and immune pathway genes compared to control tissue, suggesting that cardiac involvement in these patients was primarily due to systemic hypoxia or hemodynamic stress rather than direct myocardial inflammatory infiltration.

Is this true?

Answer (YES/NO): NO